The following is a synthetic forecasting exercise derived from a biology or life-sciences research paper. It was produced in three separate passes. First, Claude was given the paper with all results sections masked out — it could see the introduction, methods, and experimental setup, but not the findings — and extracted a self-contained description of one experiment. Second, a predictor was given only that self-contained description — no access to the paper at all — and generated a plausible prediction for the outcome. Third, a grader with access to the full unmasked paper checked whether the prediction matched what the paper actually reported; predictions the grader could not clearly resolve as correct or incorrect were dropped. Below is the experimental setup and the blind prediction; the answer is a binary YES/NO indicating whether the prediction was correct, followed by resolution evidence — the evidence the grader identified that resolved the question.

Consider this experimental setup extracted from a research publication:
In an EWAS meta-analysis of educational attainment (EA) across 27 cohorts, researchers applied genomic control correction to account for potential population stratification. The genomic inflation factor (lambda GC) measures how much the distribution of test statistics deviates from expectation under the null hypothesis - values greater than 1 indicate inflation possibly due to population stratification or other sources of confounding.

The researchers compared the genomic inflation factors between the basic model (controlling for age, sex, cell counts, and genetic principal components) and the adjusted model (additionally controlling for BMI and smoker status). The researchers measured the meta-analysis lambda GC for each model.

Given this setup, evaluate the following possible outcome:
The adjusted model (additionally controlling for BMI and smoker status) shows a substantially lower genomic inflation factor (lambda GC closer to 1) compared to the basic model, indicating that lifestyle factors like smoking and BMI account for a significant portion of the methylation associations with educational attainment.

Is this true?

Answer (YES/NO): YES